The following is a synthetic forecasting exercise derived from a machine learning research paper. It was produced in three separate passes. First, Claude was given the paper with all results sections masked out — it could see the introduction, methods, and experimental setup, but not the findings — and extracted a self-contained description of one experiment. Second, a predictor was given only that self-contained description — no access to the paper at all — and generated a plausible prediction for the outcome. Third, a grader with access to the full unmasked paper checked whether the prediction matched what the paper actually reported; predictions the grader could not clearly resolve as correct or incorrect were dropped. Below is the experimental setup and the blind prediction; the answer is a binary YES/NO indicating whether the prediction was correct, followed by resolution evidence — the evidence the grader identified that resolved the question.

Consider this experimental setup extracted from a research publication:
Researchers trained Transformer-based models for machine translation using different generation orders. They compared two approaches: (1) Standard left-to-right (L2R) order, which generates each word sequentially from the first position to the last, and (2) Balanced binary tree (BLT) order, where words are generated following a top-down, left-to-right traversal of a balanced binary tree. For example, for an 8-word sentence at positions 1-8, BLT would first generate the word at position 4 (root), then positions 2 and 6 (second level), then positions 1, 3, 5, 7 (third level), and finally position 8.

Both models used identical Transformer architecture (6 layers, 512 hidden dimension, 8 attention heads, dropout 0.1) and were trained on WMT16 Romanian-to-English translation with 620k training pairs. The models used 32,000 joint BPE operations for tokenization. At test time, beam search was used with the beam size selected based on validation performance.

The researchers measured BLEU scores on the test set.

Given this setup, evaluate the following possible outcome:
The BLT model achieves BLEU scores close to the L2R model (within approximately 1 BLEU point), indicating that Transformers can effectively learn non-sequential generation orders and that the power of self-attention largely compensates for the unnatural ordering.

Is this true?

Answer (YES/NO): NO